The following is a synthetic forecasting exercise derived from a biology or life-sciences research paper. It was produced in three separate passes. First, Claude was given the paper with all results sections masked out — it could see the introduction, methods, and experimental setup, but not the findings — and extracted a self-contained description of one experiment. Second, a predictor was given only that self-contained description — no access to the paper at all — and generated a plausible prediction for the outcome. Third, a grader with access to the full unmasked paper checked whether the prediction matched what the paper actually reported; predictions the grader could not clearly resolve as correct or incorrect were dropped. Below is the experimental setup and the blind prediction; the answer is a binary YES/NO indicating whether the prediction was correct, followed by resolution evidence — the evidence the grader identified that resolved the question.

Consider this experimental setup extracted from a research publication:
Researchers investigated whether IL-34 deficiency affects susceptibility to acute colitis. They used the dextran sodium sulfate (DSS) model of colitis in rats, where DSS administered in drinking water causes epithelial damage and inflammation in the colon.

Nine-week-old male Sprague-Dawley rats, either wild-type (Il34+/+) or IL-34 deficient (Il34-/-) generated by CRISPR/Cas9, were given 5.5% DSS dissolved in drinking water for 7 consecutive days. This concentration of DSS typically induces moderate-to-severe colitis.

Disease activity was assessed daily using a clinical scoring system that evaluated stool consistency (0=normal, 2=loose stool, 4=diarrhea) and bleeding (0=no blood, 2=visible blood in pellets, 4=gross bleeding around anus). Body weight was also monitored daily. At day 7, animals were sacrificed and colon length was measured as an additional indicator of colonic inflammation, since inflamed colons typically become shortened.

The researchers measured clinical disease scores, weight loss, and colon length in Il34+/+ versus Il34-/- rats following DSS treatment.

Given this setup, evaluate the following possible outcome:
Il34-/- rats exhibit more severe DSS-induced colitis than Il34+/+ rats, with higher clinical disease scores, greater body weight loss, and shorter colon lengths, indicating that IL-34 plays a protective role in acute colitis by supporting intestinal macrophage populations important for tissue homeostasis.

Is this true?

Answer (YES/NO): YES